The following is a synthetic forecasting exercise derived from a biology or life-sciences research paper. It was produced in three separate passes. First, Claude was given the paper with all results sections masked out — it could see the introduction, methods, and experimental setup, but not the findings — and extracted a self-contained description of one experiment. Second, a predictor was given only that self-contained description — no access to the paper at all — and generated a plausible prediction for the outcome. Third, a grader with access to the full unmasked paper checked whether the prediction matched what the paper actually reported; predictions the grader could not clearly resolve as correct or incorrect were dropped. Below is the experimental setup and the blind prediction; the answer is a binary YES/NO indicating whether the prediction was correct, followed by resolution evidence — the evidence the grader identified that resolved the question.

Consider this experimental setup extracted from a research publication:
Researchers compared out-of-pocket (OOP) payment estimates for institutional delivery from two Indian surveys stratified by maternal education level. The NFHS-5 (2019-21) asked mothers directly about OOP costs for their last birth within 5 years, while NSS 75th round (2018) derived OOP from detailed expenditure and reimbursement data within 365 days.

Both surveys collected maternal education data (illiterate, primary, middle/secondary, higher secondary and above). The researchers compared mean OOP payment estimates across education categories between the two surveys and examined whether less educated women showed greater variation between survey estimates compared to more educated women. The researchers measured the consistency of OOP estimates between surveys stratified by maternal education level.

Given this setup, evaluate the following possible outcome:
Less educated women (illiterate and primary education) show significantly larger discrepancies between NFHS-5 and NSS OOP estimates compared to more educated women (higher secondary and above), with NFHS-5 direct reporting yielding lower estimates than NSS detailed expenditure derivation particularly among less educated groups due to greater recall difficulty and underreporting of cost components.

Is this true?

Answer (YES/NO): NO